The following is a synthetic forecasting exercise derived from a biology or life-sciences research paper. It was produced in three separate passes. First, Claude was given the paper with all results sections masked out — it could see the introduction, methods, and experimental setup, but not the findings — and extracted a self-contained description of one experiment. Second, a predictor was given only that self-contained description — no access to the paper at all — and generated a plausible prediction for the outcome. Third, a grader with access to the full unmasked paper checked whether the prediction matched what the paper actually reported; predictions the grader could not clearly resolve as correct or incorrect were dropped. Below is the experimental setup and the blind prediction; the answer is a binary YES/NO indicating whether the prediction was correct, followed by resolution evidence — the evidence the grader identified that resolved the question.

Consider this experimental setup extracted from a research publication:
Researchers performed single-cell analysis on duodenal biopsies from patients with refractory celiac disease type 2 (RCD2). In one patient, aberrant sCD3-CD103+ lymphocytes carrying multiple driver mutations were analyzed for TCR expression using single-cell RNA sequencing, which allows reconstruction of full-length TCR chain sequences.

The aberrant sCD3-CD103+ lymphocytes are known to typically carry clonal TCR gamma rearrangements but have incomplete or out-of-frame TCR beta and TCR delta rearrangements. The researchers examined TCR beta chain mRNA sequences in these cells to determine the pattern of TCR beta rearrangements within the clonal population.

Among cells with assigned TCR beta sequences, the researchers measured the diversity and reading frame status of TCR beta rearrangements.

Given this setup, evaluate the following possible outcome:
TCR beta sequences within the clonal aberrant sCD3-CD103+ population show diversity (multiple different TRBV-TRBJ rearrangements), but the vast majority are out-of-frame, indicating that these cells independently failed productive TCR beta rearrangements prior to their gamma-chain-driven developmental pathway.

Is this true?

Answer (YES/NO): NO